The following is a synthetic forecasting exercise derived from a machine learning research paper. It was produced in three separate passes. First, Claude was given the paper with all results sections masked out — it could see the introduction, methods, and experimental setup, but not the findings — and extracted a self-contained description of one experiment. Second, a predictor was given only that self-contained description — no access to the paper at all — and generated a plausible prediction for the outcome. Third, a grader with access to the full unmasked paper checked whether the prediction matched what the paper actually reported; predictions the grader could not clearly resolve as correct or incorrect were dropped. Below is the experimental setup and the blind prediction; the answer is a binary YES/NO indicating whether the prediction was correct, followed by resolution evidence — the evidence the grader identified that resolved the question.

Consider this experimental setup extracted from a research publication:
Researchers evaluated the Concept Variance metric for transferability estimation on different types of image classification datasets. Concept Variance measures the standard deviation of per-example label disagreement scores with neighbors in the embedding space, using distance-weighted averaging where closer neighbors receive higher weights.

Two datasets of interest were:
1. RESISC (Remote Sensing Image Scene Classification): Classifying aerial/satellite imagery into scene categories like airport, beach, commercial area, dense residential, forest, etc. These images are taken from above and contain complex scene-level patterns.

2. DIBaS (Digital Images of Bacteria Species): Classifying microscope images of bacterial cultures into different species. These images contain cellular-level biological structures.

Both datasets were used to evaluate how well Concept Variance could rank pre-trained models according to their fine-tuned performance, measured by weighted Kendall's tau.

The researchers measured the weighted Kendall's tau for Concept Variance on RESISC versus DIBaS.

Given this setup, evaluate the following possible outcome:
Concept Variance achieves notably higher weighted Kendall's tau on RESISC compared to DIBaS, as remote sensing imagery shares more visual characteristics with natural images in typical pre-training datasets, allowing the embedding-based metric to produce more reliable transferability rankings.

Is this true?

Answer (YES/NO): YES